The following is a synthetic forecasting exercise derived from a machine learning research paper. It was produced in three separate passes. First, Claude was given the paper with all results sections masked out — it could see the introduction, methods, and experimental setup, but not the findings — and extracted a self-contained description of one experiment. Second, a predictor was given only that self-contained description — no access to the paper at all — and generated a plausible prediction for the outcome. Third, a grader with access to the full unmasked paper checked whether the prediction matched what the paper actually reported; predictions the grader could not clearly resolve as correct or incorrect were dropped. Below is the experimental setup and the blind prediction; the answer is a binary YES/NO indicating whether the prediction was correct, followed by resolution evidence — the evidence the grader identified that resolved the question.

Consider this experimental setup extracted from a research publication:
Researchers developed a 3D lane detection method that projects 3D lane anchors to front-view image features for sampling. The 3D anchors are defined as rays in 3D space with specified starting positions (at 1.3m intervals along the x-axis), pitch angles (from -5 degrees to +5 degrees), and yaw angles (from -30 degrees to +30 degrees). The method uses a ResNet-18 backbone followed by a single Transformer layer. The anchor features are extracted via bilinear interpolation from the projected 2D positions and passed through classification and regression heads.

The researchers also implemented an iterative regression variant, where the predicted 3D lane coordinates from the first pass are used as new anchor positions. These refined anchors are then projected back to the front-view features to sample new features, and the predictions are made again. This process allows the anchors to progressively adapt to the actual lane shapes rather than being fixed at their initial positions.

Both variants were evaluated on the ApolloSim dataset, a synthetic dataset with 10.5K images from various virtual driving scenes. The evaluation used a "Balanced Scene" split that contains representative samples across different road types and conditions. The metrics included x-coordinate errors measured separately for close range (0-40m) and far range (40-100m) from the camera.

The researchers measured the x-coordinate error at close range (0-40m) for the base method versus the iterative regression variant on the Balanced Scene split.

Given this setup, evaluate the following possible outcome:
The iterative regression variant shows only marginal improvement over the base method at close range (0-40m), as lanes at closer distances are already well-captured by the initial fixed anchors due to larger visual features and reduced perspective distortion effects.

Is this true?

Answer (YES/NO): NO